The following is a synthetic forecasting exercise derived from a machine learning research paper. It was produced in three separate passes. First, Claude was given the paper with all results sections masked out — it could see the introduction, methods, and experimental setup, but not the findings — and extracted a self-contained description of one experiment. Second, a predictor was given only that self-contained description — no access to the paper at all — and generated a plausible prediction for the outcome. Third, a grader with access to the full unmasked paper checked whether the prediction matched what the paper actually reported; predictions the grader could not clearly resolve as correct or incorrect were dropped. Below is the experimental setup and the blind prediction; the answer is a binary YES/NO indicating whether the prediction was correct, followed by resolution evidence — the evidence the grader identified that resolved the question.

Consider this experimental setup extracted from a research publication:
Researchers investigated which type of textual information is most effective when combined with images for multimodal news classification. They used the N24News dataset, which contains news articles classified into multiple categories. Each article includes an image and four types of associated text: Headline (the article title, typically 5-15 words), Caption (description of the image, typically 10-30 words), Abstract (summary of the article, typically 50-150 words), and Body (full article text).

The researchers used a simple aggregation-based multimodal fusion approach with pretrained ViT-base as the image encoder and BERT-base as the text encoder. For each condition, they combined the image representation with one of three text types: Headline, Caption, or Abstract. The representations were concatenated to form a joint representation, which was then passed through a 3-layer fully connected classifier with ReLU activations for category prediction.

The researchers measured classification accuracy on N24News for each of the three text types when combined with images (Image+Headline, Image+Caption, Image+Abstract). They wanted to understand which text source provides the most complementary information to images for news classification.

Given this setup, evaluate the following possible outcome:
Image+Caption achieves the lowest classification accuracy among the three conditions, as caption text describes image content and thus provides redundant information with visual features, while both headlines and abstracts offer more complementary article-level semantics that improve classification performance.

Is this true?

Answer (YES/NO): YES